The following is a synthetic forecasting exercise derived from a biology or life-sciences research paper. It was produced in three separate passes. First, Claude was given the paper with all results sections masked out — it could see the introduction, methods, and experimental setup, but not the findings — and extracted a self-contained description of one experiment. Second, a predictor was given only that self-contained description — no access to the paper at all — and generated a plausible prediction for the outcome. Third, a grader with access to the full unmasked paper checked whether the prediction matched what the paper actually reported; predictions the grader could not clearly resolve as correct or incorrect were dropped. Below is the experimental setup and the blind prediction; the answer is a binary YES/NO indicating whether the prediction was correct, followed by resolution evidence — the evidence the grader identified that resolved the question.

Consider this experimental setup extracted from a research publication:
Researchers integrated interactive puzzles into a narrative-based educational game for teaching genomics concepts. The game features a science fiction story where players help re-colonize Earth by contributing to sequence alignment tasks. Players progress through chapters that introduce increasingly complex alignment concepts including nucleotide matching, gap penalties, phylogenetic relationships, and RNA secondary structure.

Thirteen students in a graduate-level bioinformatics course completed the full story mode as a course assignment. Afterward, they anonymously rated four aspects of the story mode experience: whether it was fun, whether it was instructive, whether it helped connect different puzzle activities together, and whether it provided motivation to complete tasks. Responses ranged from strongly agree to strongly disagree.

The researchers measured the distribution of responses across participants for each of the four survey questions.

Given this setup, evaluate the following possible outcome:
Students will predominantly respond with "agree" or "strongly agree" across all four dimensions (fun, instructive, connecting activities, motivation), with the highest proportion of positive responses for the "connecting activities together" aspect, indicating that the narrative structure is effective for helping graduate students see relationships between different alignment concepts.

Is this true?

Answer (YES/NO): NO